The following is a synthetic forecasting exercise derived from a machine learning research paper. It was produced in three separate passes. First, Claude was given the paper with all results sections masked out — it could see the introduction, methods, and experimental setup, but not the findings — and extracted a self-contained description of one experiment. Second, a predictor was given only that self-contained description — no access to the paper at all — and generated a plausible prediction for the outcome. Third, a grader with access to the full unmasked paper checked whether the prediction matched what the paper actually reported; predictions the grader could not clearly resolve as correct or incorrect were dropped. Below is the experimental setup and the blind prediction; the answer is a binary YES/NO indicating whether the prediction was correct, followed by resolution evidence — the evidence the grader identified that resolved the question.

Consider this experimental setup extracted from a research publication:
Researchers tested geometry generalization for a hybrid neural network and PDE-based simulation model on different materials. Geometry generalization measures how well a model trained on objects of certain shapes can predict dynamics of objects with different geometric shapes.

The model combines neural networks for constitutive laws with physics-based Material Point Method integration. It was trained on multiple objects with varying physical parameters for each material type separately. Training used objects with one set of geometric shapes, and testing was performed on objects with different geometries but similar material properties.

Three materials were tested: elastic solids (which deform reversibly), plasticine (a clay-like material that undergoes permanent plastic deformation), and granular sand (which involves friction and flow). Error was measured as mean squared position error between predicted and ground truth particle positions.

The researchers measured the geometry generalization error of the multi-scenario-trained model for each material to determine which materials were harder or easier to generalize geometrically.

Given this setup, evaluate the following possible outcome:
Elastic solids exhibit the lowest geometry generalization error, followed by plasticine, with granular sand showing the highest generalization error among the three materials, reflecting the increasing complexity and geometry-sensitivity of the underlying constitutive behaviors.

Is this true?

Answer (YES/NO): NO